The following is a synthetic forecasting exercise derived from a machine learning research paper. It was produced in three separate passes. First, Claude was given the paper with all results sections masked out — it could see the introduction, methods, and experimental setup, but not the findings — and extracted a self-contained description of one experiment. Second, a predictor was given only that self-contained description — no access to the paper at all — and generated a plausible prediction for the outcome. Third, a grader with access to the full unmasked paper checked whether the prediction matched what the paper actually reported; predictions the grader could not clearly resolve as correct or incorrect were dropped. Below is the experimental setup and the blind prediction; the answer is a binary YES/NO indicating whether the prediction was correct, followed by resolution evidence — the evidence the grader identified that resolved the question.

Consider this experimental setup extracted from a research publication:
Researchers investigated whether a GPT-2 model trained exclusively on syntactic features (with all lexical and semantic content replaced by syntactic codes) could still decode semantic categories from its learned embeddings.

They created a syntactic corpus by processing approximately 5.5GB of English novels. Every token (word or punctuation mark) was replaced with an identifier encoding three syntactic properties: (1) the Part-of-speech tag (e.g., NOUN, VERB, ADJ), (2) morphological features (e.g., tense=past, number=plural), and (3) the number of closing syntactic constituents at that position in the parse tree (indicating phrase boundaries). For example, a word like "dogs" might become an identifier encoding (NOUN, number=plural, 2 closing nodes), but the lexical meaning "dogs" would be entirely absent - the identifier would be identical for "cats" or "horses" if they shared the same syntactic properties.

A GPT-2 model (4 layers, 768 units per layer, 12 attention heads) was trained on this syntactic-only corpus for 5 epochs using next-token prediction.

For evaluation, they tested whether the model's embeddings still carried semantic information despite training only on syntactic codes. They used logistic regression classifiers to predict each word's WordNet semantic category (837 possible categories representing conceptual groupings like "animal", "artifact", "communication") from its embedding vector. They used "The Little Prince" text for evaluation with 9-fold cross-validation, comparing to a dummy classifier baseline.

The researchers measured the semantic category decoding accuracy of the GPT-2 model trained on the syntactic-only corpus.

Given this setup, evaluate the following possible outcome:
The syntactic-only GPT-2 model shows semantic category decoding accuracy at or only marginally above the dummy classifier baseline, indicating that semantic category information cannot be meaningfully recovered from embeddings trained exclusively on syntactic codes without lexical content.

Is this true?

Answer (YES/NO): YES